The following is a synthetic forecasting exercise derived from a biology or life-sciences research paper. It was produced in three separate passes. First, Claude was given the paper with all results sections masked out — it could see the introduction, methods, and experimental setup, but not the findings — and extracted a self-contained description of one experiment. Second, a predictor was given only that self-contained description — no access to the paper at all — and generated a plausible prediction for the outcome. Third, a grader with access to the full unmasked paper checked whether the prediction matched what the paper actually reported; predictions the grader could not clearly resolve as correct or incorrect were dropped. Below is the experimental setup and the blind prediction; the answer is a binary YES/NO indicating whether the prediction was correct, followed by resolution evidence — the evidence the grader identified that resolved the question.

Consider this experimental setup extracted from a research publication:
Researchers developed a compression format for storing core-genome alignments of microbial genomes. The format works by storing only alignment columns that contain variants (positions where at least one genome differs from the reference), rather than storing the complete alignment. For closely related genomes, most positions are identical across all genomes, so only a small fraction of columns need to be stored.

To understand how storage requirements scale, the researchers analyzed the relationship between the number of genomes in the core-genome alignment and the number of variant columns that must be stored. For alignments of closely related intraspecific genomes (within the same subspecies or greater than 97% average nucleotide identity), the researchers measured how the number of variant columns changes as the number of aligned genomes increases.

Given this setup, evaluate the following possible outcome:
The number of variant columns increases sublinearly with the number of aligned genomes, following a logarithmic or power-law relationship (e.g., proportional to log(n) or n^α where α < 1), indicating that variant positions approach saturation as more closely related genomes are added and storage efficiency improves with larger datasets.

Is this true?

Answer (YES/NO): YES